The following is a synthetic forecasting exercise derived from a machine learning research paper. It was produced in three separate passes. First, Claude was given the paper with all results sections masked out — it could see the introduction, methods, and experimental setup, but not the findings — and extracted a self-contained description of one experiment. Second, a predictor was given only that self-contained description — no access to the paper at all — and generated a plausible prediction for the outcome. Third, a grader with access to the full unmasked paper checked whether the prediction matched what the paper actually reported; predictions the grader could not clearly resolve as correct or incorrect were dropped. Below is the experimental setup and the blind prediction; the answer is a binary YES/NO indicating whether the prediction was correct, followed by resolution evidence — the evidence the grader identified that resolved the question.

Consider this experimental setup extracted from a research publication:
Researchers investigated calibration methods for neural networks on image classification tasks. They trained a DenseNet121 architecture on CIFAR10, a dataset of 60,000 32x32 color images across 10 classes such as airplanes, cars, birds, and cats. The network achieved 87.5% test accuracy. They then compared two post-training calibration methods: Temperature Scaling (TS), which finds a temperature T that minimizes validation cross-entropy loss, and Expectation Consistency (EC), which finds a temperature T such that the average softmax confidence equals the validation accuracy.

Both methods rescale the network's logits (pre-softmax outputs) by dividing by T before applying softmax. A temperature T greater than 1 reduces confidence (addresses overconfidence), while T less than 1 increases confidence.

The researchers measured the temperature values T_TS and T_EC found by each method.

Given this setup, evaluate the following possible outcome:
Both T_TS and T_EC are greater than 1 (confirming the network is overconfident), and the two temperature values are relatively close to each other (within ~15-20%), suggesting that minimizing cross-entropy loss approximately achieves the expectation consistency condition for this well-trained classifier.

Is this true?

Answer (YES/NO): YES